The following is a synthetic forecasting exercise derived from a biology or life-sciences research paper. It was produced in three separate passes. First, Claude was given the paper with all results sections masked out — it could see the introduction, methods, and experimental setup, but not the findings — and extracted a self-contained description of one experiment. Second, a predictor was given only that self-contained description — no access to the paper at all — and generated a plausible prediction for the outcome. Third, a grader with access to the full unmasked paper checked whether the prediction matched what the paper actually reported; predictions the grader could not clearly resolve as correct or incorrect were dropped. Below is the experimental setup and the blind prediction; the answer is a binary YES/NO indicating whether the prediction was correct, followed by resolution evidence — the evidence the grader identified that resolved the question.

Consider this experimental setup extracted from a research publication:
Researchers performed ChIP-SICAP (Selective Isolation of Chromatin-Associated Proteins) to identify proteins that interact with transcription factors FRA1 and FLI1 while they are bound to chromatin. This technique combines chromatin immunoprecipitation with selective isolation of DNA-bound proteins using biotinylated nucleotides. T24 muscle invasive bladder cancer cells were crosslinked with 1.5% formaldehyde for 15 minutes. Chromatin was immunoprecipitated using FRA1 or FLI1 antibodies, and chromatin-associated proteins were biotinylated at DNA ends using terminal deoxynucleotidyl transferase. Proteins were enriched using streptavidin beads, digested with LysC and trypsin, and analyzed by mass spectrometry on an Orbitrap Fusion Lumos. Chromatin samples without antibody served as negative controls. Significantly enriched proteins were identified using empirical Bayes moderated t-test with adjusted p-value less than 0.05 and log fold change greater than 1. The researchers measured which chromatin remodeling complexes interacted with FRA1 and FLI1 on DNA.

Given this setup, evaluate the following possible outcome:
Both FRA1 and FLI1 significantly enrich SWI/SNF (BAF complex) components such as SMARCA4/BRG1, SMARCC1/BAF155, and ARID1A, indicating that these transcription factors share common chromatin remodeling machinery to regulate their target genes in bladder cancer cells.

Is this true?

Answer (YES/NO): YES